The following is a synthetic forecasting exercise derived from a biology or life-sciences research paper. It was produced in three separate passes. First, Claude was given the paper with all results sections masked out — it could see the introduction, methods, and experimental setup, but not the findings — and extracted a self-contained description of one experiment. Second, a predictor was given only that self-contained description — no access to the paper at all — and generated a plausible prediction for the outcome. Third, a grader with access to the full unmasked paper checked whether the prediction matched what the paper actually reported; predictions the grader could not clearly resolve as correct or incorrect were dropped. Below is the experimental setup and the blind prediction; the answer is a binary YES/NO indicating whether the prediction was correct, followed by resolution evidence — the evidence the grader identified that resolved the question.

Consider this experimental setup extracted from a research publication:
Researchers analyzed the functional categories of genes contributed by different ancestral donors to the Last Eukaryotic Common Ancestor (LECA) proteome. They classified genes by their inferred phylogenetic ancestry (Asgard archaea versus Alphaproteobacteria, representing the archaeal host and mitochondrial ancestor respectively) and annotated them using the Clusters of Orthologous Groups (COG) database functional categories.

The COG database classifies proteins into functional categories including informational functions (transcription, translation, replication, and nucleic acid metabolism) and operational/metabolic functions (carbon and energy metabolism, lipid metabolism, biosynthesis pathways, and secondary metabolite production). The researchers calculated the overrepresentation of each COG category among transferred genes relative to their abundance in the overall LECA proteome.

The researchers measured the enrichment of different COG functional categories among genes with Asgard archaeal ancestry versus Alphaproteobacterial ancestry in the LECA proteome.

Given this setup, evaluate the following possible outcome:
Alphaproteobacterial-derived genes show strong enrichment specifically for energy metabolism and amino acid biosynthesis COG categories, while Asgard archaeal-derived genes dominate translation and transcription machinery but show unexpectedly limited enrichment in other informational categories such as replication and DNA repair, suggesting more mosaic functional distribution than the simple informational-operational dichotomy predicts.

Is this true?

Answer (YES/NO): NO